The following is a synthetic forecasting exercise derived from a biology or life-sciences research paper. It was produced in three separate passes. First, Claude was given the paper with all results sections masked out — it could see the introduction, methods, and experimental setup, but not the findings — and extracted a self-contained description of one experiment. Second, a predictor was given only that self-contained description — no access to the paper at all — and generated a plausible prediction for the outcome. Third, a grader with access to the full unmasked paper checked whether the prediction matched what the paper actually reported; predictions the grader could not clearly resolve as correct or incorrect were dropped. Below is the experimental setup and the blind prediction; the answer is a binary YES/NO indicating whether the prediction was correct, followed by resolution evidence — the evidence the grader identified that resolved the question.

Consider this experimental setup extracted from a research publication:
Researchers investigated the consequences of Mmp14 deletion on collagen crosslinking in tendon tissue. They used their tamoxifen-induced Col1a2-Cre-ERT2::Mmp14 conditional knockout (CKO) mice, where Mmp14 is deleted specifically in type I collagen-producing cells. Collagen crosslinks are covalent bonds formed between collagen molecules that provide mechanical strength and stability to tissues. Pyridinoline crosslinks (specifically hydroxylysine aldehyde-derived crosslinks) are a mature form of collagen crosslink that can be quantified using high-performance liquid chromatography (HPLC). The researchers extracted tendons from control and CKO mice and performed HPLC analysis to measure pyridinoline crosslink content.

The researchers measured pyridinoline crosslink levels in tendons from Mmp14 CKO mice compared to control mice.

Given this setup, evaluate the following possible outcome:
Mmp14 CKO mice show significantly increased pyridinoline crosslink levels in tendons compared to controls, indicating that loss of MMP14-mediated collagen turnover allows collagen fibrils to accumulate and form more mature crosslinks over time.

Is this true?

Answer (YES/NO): YES